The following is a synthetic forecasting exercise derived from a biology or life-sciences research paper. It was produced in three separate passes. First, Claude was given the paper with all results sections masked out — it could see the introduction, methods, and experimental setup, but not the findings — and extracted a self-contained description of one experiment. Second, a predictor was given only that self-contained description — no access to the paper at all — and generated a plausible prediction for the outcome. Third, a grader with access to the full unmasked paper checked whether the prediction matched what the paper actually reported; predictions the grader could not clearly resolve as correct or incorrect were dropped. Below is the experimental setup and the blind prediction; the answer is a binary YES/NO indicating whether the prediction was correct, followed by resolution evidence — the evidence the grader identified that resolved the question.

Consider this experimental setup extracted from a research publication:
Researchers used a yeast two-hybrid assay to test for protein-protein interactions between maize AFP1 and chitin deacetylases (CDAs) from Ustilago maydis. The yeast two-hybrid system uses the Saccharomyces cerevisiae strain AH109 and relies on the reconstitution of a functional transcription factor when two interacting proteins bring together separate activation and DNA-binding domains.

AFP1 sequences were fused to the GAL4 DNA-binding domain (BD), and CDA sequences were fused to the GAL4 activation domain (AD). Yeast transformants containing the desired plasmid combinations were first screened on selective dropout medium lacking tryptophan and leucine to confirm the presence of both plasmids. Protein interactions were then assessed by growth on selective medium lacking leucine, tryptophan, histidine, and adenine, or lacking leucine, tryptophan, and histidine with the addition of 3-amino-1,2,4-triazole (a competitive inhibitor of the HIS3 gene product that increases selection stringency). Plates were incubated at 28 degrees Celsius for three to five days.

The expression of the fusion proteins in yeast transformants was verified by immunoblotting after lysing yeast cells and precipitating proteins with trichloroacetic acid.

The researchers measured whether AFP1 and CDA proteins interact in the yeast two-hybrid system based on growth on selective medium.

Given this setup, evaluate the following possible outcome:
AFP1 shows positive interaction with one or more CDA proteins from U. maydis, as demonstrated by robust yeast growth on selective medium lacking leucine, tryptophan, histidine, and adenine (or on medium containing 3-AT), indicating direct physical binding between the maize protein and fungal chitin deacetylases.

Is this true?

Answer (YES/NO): YES